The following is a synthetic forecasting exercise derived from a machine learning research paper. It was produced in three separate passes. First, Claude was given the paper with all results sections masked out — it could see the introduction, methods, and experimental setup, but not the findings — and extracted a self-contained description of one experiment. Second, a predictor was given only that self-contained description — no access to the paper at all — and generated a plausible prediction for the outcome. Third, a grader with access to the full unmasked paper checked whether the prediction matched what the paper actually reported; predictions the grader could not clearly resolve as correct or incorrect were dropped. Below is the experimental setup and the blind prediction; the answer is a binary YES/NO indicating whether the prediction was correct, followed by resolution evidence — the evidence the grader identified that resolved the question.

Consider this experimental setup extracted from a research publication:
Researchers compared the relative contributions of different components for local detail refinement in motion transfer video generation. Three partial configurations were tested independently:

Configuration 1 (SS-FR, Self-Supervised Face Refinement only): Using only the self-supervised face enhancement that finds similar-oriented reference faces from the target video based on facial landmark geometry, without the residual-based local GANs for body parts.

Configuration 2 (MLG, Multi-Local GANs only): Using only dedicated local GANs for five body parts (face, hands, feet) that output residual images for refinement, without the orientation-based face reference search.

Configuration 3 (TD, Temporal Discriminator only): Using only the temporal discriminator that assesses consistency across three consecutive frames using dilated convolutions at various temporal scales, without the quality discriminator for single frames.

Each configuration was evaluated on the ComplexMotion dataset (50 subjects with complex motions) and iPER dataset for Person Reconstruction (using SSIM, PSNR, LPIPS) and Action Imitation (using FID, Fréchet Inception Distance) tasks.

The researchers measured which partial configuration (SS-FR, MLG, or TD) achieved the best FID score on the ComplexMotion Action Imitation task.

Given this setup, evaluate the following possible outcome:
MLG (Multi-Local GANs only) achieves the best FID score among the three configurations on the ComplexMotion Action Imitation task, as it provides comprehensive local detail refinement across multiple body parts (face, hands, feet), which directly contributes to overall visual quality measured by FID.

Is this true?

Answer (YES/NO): NO